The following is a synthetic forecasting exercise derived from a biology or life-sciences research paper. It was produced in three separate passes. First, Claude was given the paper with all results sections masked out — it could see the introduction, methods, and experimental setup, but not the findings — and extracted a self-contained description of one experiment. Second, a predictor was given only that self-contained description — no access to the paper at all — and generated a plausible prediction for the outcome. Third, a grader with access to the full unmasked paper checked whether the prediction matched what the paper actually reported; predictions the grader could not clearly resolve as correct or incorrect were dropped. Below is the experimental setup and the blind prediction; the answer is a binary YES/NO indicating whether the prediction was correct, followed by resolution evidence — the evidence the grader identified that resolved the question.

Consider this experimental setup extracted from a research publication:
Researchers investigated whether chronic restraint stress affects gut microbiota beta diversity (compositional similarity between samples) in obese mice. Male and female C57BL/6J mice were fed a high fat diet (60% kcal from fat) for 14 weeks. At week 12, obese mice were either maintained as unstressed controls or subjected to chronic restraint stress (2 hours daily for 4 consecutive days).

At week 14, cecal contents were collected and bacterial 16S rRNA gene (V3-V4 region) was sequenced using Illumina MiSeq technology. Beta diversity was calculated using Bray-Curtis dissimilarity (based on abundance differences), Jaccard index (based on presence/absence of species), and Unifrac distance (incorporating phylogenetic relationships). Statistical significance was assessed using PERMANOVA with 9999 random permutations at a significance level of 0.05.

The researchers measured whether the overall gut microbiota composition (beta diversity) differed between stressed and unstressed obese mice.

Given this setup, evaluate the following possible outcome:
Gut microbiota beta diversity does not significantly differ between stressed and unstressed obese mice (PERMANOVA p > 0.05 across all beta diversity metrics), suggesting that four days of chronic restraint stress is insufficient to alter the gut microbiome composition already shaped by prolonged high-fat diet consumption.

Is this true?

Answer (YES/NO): NO